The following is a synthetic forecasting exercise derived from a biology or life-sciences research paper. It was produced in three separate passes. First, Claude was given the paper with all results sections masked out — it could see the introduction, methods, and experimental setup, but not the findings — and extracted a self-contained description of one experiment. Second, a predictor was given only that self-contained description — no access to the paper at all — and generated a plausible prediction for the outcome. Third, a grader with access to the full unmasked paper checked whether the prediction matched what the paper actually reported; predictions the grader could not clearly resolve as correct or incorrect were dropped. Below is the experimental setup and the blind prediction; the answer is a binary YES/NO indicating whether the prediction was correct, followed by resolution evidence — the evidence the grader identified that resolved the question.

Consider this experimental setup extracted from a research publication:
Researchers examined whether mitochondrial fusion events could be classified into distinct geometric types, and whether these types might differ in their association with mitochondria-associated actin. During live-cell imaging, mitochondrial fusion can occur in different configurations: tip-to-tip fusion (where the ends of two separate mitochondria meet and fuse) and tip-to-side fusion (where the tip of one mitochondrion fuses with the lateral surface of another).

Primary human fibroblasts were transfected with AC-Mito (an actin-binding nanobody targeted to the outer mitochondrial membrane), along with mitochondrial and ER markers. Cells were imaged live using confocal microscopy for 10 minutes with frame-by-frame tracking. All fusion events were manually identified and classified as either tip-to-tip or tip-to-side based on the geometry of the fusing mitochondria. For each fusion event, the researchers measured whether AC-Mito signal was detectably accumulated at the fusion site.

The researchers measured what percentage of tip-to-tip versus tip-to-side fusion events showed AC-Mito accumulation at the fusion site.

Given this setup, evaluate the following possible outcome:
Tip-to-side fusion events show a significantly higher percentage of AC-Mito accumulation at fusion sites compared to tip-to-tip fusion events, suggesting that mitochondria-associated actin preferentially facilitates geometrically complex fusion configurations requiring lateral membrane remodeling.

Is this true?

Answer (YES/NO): YES